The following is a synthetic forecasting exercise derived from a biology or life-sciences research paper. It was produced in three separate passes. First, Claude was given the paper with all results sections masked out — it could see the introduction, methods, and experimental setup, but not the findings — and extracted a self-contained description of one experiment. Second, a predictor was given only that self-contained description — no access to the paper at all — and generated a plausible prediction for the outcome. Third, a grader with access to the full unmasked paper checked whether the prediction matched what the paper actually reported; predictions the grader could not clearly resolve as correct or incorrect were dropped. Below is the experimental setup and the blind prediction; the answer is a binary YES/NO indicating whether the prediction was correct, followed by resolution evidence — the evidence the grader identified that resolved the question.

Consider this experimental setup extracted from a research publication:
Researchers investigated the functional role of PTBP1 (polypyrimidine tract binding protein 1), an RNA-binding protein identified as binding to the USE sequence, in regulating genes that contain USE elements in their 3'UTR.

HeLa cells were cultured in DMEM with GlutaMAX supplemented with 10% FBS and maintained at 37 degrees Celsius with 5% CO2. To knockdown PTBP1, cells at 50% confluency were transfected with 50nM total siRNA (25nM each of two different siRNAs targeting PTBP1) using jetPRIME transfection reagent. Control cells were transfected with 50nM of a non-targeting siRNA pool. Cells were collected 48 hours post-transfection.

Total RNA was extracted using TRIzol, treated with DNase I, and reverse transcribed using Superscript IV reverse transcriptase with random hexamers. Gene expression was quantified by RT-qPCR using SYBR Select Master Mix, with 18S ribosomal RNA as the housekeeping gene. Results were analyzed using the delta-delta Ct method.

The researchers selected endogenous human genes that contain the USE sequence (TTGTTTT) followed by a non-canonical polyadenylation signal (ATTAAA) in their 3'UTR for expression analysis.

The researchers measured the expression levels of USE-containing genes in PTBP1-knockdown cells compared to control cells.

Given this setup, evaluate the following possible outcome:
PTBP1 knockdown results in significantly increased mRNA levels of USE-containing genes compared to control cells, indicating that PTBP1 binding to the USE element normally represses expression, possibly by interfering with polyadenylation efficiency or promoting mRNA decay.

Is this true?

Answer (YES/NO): NO